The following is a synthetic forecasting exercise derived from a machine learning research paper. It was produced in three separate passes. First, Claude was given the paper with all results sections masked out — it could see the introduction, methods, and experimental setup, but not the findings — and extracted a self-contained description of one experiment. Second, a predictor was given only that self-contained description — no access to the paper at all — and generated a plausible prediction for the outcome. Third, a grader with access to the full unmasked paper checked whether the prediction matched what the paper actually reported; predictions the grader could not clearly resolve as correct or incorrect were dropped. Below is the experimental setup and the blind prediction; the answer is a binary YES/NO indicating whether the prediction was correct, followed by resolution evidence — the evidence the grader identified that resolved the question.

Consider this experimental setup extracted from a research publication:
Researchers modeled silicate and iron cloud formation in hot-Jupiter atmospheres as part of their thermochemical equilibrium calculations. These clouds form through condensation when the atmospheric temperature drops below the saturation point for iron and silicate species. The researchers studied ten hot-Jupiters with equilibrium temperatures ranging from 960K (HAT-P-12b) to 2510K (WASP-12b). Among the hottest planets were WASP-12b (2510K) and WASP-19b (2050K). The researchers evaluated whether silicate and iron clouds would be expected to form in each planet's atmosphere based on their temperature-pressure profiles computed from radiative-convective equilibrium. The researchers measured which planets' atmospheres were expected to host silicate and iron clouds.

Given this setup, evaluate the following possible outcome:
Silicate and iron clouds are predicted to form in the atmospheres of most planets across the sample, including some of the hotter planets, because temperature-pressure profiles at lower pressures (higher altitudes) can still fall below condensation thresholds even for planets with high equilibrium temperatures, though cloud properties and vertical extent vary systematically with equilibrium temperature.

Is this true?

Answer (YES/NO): NO